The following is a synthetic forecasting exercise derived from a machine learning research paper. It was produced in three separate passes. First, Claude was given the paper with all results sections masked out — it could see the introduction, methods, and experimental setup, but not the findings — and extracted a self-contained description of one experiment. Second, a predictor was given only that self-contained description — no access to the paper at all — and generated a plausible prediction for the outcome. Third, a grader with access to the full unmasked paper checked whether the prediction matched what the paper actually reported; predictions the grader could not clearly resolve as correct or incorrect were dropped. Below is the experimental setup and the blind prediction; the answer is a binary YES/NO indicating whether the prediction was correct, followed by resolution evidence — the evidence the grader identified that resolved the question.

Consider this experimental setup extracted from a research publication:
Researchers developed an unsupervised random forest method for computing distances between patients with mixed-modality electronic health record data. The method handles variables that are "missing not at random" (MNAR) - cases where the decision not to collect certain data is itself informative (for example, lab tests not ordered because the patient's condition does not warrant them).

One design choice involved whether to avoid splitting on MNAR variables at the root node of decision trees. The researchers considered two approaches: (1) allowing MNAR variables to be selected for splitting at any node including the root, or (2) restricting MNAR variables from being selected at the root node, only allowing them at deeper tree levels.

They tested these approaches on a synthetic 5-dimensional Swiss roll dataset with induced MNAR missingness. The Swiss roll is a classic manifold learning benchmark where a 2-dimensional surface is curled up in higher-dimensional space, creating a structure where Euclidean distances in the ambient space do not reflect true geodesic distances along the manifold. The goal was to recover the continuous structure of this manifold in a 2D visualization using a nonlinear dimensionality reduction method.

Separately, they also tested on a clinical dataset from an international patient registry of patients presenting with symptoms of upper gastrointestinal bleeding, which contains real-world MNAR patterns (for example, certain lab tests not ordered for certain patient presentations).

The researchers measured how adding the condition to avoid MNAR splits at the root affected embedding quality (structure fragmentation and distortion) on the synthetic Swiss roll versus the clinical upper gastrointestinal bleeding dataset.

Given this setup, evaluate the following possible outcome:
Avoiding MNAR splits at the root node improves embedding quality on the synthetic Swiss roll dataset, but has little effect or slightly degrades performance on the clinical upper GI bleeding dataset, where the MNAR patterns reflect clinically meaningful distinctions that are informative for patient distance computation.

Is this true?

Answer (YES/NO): NO